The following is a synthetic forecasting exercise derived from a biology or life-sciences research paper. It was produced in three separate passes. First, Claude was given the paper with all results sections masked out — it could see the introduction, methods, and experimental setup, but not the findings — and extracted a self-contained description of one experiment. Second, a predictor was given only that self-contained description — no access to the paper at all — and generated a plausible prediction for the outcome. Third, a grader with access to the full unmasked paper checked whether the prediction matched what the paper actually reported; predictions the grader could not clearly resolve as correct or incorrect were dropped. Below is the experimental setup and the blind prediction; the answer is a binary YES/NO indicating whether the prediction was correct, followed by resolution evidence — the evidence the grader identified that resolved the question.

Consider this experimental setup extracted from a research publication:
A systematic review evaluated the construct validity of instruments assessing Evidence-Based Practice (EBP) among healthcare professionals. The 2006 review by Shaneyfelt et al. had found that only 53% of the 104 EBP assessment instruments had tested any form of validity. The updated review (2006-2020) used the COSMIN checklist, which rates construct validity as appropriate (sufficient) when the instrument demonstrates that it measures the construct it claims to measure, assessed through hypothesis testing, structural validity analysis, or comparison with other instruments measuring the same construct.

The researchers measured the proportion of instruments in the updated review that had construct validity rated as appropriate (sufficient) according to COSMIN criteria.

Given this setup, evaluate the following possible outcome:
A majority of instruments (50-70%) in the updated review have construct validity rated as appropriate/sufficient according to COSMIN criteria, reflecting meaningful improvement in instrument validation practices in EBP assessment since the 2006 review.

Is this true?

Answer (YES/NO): YES